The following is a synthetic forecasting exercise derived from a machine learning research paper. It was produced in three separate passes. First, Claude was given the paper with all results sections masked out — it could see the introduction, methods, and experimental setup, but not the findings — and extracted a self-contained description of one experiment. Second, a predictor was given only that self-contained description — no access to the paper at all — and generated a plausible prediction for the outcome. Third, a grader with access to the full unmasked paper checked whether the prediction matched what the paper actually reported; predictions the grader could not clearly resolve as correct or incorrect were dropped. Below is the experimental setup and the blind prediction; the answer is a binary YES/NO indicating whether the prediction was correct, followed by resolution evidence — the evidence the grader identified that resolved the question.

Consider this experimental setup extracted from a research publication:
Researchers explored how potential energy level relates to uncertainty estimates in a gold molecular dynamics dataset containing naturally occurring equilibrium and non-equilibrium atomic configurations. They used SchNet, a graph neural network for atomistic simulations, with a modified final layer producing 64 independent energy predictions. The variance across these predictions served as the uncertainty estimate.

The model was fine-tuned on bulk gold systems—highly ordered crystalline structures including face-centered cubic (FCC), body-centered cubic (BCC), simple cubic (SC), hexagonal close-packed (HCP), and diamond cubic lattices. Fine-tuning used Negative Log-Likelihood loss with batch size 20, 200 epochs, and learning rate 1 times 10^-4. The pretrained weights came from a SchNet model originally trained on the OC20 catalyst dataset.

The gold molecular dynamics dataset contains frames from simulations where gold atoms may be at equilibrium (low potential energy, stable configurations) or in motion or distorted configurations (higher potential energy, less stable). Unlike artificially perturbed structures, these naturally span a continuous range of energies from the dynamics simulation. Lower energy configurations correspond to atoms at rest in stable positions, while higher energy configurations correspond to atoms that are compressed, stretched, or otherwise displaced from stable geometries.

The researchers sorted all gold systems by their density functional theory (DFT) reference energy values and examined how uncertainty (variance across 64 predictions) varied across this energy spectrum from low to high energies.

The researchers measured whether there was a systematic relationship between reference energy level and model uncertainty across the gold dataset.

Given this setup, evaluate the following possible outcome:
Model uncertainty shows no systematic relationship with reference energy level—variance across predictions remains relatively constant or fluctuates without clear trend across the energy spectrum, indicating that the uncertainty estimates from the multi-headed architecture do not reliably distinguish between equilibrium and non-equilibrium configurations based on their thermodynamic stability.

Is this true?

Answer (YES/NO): NO